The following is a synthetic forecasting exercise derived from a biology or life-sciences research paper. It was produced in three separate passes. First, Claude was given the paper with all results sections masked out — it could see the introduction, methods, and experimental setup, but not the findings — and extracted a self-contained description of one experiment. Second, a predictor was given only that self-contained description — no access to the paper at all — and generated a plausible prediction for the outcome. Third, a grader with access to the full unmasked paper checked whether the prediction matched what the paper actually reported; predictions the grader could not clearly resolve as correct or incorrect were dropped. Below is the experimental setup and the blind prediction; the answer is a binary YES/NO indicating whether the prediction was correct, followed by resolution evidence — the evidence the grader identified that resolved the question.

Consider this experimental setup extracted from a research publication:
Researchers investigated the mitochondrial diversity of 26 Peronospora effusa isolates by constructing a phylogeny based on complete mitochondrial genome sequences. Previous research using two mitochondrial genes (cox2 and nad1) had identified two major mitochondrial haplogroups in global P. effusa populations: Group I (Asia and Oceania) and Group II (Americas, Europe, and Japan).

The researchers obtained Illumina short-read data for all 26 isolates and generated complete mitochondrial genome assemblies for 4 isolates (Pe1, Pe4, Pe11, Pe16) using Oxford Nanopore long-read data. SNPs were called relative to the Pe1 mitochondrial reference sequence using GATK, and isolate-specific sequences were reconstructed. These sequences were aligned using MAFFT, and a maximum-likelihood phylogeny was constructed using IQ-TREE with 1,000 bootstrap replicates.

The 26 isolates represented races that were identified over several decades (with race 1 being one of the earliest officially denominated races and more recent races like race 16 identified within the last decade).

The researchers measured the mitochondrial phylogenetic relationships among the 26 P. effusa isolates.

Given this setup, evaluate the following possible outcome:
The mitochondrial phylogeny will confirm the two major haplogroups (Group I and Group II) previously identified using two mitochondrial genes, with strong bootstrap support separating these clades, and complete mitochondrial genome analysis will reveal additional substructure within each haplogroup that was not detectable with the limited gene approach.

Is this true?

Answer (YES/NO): NO